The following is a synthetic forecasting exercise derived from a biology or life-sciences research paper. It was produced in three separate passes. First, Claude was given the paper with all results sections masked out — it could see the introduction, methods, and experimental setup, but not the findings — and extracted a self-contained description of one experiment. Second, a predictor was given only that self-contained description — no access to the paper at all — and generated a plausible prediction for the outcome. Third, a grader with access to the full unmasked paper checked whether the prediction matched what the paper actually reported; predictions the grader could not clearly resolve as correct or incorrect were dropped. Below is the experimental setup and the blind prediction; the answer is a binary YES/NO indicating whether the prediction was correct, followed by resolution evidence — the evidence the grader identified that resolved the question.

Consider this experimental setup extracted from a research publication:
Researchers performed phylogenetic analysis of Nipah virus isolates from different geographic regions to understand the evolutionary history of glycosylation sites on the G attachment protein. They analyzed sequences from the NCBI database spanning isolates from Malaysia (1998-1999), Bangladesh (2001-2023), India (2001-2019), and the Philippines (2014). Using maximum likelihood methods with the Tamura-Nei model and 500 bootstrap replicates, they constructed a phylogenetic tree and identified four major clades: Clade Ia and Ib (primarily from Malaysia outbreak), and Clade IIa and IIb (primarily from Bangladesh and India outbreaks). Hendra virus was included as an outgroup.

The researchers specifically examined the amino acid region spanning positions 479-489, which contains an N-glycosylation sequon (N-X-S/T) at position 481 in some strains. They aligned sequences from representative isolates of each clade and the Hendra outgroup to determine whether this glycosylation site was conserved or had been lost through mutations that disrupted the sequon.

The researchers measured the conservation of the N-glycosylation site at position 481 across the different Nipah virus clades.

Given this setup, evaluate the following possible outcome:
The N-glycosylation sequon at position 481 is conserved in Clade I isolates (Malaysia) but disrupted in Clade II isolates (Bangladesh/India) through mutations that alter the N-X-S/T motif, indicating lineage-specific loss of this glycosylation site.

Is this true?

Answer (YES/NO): NO